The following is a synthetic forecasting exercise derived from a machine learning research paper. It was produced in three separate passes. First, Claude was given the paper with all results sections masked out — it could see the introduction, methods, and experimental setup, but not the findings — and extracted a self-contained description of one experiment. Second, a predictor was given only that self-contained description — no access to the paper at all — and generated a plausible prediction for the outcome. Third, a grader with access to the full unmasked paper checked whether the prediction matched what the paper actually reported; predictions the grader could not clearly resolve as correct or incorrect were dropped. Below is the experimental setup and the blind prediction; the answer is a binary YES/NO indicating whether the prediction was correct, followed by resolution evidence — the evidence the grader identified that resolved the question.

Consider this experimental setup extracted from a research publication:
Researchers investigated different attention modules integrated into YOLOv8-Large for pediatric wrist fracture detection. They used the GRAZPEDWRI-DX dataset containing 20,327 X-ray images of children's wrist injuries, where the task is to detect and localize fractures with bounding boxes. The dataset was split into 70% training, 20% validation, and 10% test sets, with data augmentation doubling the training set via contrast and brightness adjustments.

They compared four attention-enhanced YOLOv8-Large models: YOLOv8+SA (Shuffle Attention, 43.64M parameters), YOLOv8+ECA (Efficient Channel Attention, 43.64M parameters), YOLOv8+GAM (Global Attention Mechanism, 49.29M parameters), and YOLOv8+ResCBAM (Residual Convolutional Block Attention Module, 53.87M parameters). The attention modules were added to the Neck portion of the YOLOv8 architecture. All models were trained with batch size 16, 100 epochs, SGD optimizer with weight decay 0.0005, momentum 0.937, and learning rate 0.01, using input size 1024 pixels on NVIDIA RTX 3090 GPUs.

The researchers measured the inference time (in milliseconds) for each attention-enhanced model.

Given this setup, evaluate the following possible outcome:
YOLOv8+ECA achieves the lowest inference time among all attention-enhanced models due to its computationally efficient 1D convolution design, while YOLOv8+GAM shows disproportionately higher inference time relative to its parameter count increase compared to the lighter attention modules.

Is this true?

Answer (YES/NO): YES